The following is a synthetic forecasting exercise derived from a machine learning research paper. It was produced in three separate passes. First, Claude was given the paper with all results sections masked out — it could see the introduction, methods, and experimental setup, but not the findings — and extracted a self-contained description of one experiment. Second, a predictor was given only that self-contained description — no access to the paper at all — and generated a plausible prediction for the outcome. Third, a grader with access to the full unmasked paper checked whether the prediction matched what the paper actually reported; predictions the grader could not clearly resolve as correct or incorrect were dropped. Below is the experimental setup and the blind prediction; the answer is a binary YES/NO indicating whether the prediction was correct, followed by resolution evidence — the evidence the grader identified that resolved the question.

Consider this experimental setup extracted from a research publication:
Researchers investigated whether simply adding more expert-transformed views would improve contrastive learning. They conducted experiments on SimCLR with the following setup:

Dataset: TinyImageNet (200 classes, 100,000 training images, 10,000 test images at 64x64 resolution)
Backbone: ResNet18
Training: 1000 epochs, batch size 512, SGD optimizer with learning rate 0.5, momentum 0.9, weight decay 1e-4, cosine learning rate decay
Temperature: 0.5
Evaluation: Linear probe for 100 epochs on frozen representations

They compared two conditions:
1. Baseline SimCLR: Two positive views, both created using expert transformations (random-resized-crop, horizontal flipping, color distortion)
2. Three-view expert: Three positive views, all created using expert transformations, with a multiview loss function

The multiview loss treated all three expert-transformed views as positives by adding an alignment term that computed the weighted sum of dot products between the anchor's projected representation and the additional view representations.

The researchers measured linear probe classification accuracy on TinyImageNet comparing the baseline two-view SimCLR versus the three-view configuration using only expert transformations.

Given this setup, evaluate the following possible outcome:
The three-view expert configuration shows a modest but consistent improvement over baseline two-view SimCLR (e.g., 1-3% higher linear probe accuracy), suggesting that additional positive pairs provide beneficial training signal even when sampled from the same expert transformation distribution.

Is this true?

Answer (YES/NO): NO